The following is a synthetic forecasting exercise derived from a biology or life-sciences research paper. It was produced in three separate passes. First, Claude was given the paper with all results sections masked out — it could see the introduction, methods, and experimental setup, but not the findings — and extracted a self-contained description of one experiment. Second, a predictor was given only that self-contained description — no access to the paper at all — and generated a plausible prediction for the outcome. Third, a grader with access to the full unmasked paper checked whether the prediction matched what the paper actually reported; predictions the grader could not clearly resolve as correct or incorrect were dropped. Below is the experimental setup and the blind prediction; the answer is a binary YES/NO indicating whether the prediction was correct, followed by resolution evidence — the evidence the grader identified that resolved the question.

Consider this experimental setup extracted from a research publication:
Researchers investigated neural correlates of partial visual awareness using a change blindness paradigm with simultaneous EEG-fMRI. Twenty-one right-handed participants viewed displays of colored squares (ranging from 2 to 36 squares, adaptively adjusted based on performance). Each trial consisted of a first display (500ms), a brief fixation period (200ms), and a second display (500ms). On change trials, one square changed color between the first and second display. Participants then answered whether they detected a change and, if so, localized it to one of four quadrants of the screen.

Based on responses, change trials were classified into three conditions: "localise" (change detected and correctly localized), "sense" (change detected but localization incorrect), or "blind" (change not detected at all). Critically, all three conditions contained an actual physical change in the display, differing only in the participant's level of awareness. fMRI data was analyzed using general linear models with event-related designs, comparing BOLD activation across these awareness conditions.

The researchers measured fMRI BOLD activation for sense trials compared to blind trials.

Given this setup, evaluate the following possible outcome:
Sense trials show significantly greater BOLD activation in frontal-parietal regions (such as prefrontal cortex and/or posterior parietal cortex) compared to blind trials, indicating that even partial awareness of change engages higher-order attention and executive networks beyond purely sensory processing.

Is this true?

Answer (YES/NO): YES